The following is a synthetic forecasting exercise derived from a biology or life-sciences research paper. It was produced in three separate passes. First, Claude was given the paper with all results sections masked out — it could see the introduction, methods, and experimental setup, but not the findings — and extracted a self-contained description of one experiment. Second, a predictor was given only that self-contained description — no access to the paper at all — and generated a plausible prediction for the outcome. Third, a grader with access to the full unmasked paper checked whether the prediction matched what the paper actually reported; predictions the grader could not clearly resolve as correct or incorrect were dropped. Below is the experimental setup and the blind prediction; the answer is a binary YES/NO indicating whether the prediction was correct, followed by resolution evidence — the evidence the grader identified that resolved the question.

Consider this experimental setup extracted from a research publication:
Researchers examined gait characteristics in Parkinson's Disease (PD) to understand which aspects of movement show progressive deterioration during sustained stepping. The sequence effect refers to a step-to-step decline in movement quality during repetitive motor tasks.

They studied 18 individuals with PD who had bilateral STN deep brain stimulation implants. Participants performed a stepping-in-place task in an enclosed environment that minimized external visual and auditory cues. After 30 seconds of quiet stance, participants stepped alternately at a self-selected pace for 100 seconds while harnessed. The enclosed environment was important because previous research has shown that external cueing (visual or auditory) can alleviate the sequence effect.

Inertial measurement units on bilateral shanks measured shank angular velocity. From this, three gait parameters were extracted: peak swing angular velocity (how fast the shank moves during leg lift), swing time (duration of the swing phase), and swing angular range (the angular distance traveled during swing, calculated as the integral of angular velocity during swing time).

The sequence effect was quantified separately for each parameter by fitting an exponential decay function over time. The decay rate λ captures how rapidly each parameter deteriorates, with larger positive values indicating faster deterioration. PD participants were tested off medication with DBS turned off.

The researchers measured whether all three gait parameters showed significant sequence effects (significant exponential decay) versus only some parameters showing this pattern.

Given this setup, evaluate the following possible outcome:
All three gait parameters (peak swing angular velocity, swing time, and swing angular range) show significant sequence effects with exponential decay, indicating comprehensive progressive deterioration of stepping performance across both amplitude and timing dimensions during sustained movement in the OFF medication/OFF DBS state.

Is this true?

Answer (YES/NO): NO